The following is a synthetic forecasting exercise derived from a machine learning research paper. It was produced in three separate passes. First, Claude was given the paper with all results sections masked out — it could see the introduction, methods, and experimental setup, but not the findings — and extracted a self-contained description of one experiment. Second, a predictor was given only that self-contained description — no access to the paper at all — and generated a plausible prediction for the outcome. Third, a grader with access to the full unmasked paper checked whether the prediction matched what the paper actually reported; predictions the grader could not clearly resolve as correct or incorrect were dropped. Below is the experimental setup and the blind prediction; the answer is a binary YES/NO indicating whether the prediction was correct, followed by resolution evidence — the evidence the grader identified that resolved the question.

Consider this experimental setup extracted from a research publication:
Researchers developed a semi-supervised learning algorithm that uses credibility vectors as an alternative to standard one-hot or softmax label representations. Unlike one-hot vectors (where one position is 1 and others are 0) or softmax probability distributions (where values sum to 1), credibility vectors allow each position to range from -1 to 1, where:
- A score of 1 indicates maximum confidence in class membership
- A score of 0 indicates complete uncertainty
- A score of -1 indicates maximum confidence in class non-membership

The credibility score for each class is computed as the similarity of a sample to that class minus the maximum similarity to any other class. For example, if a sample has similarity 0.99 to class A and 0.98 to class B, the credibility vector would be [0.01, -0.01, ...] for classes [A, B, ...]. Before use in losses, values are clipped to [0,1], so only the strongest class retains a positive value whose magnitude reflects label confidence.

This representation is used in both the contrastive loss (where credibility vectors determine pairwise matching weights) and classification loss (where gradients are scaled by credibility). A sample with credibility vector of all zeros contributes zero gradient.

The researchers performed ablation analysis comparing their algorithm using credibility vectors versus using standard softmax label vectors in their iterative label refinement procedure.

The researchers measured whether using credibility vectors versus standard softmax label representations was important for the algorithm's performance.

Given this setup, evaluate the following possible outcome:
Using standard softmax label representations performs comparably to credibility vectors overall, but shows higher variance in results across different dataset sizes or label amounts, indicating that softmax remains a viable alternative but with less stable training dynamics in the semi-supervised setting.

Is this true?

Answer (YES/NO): NO